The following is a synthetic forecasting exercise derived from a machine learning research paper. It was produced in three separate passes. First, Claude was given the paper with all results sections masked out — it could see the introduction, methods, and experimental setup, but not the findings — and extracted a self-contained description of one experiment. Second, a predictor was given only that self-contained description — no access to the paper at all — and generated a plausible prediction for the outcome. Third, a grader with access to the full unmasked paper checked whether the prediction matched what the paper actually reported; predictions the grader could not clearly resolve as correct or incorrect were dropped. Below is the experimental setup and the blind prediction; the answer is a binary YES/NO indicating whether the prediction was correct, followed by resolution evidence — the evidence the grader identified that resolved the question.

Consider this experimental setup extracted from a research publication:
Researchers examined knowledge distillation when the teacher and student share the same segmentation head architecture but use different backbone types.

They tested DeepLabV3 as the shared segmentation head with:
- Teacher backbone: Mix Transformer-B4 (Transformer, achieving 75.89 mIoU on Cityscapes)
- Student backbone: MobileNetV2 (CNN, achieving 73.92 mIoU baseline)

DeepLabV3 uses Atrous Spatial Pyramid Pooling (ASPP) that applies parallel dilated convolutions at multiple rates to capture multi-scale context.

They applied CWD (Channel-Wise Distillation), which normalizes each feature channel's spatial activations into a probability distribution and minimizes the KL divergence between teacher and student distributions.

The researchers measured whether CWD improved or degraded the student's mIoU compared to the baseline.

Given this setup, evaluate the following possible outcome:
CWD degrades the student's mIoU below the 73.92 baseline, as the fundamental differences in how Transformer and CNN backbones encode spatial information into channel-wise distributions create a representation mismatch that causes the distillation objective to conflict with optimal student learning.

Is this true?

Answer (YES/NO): YES